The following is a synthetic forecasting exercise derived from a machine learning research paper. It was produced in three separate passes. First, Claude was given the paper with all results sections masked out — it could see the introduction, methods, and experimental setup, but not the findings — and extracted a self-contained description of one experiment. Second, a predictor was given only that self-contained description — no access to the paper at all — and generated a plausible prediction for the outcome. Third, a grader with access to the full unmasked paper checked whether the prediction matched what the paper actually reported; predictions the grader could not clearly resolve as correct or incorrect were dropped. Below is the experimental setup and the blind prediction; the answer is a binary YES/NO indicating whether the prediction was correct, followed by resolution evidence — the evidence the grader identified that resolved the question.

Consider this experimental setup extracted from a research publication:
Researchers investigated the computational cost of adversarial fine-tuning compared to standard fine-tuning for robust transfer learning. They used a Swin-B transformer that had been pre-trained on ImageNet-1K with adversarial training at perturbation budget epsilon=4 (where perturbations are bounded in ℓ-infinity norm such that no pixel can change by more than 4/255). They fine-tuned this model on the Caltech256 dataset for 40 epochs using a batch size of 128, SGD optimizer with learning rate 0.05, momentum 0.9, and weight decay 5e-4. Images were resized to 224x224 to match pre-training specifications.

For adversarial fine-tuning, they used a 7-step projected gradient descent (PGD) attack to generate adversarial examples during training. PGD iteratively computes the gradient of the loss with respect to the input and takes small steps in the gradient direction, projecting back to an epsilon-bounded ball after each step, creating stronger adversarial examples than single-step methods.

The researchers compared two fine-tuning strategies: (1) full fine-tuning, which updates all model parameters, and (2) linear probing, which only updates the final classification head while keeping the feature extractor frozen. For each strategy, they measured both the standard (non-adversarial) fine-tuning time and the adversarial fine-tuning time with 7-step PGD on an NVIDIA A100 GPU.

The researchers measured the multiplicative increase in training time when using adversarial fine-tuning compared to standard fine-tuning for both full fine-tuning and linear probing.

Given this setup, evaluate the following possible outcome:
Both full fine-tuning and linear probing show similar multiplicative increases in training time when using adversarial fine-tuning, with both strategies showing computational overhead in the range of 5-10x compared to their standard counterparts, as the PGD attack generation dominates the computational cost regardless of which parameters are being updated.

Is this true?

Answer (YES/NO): NO